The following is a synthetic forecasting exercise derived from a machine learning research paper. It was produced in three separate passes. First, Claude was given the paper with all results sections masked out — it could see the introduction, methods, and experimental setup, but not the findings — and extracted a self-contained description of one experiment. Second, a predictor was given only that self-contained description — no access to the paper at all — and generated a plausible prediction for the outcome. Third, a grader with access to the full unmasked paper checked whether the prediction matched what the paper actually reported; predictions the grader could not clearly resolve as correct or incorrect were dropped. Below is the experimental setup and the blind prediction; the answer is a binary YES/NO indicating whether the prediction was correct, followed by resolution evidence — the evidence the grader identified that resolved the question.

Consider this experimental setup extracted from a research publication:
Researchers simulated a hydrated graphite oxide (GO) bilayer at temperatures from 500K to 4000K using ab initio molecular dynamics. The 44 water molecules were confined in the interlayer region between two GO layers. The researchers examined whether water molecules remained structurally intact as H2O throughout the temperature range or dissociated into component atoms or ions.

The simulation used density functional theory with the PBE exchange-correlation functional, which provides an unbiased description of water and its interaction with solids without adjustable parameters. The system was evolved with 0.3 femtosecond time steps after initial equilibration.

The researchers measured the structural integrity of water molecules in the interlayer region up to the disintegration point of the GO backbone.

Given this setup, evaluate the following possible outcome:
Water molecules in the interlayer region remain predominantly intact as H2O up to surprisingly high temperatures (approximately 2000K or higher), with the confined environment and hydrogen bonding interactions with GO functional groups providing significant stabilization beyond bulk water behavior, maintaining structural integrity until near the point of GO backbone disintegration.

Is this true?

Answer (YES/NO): NO